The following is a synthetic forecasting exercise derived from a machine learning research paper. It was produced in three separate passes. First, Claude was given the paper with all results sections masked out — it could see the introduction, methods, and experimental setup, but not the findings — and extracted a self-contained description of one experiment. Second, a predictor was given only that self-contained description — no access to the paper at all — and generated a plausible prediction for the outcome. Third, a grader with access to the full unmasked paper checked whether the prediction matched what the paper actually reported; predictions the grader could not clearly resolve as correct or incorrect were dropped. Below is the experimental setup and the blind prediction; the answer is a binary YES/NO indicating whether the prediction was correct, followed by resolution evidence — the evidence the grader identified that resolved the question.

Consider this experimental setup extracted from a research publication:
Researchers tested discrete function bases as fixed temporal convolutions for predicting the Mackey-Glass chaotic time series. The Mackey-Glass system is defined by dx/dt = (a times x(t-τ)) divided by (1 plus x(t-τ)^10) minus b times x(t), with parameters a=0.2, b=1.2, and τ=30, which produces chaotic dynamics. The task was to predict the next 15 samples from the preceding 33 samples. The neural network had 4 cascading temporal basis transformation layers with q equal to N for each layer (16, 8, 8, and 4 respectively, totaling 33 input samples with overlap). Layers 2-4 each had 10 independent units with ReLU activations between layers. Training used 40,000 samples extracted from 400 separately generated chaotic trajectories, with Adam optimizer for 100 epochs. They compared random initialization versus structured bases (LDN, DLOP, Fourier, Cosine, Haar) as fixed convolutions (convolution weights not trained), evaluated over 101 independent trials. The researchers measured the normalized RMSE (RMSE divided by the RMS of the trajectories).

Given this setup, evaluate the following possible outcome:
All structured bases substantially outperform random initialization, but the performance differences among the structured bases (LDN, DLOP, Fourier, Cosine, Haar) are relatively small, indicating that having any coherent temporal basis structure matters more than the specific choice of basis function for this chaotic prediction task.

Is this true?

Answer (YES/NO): YES